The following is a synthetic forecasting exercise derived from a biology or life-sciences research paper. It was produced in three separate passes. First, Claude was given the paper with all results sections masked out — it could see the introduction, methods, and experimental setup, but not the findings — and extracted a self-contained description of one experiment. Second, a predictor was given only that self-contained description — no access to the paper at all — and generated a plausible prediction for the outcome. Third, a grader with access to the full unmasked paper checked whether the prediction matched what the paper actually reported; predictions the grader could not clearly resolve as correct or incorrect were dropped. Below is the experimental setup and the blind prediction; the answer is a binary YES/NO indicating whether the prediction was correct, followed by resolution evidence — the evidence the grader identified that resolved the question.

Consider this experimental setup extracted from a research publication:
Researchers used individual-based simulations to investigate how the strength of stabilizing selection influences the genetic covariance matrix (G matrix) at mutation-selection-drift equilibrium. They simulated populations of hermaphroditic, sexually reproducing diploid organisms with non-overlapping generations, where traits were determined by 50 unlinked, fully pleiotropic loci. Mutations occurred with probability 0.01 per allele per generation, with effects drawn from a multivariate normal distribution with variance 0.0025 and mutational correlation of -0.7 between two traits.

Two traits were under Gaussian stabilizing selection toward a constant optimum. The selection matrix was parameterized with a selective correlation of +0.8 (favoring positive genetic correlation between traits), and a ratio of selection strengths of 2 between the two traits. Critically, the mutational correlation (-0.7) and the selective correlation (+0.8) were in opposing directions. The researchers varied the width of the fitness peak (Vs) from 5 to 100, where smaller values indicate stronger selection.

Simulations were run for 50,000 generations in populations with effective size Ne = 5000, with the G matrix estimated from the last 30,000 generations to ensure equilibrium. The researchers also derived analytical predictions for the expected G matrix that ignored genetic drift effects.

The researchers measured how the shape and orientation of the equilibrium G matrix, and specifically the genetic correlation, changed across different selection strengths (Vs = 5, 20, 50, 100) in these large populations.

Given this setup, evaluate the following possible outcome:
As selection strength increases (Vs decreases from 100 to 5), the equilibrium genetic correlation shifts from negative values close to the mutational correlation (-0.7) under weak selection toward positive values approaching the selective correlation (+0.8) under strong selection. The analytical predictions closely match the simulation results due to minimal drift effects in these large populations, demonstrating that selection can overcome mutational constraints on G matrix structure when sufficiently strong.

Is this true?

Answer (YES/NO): NO